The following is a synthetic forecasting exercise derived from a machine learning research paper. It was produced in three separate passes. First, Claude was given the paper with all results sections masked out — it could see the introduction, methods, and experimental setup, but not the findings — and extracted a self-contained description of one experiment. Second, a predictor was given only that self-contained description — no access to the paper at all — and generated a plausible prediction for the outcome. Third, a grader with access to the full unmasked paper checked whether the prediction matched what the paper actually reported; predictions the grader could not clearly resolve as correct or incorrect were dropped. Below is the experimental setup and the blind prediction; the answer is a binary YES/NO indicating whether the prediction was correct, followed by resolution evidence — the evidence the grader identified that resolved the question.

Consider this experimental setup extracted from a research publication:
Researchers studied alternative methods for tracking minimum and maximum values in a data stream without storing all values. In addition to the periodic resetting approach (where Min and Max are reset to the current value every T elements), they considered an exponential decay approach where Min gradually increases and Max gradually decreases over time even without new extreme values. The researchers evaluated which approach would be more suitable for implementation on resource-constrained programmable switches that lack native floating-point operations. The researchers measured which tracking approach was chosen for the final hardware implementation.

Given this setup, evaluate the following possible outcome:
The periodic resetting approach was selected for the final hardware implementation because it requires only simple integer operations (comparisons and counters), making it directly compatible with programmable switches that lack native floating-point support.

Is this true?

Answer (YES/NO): YES